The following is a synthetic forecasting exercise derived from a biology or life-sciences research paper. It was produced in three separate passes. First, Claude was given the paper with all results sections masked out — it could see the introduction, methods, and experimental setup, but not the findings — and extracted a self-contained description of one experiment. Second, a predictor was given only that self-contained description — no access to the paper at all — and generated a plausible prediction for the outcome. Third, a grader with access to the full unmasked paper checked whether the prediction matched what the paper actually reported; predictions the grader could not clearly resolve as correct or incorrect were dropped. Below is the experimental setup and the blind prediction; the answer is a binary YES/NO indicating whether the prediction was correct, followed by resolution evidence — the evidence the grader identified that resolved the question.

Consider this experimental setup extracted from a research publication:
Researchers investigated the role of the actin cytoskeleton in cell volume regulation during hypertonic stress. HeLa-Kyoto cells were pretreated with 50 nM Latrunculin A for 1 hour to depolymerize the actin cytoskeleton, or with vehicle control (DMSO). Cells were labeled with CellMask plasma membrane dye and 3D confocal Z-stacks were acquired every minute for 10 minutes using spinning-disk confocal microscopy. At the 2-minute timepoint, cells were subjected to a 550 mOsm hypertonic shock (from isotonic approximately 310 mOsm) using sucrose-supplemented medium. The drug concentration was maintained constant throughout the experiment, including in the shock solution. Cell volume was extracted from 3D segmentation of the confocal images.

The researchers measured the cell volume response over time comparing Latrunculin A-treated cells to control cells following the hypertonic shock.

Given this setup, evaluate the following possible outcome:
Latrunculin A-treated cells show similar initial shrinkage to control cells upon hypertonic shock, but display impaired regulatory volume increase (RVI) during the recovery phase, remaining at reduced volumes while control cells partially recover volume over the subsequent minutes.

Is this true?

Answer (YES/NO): NO